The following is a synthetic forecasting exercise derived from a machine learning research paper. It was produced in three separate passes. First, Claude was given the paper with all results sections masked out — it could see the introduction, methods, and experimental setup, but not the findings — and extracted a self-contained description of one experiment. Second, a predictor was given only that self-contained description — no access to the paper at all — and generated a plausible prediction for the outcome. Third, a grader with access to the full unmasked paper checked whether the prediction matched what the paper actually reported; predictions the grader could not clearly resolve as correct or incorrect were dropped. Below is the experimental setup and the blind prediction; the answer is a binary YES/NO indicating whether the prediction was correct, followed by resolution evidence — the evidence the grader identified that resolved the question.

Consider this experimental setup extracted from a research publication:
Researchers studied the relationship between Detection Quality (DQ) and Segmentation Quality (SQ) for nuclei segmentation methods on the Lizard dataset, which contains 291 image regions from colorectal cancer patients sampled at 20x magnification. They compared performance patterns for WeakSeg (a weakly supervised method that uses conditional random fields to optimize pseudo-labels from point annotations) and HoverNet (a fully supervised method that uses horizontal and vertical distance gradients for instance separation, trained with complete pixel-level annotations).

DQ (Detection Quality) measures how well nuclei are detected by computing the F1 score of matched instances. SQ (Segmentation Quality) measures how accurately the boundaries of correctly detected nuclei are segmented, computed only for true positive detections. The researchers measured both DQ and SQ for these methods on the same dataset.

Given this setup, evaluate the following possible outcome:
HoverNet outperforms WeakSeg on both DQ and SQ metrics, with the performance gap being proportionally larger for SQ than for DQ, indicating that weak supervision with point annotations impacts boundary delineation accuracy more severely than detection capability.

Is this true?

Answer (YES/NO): NO